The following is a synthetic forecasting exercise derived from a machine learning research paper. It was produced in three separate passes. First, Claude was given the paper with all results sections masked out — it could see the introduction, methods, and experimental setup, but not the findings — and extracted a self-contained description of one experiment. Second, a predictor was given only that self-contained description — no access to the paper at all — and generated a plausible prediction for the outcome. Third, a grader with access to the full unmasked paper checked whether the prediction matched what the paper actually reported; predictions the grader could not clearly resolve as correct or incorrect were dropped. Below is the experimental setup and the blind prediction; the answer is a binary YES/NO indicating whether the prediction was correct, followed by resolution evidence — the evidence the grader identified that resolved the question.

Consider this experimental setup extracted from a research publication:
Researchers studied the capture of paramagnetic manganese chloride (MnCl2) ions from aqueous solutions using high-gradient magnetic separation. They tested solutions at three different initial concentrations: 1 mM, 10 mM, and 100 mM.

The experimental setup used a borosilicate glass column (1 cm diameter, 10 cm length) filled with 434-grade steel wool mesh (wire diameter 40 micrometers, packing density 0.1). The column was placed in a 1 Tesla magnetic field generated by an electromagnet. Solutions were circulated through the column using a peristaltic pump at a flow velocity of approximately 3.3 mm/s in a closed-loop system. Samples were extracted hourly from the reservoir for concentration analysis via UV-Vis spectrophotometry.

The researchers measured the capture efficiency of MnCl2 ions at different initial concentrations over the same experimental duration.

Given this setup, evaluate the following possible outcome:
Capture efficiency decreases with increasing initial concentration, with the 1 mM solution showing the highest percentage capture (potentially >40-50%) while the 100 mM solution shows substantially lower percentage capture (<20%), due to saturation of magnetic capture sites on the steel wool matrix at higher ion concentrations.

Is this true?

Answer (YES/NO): NO